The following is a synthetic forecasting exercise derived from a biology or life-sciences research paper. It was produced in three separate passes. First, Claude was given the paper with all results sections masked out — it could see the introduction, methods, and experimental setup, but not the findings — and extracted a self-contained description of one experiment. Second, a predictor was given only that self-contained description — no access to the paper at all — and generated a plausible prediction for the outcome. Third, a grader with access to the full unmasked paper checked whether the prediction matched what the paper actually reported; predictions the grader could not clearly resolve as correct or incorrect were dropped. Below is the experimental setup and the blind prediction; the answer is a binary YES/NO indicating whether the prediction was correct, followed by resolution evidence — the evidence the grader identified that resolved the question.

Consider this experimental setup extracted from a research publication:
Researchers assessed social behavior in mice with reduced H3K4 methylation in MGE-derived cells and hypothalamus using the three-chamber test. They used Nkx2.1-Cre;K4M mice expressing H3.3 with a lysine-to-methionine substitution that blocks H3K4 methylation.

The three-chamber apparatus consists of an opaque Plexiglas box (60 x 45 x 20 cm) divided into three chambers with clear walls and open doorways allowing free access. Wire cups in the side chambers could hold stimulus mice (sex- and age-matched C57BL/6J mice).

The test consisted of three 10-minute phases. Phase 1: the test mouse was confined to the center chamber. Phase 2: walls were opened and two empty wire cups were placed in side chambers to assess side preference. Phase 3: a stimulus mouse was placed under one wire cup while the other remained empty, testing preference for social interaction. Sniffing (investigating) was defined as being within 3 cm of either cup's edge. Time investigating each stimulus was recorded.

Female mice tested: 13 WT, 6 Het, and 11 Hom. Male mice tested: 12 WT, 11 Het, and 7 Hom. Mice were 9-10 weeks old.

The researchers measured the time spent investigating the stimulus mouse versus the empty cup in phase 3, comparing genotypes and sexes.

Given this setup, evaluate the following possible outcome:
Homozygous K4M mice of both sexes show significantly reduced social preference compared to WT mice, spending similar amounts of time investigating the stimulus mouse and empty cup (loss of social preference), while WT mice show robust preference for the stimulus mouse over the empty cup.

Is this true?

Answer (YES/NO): NO